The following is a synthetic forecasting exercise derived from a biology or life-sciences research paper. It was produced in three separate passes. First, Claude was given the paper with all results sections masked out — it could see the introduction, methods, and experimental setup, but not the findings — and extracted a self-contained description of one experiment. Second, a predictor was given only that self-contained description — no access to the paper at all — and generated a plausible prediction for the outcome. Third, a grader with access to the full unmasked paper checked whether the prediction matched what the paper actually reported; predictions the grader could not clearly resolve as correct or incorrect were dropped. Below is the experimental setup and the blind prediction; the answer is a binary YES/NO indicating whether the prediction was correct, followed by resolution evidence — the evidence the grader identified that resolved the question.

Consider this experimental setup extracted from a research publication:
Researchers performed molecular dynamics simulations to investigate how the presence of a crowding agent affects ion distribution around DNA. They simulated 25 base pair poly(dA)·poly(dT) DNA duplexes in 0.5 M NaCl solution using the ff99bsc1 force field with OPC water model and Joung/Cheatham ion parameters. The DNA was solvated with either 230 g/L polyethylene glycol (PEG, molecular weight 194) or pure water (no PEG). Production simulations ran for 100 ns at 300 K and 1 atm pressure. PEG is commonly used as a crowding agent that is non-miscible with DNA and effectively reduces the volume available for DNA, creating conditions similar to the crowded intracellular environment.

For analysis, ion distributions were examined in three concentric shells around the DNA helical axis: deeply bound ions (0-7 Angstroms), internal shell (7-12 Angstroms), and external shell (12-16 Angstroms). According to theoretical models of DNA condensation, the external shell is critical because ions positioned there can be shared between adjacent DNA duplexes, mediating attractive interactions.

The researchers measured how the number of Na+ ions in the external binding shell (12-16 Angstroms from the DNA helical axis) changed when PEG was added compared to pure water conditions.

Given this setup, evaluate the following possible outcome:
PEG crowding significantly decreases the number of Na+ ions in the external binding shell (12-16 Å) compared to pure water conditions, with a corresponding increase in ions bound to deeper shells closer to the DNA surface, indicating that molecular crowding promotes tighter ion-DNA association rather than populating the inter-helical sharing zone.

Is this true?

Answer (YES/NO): NO